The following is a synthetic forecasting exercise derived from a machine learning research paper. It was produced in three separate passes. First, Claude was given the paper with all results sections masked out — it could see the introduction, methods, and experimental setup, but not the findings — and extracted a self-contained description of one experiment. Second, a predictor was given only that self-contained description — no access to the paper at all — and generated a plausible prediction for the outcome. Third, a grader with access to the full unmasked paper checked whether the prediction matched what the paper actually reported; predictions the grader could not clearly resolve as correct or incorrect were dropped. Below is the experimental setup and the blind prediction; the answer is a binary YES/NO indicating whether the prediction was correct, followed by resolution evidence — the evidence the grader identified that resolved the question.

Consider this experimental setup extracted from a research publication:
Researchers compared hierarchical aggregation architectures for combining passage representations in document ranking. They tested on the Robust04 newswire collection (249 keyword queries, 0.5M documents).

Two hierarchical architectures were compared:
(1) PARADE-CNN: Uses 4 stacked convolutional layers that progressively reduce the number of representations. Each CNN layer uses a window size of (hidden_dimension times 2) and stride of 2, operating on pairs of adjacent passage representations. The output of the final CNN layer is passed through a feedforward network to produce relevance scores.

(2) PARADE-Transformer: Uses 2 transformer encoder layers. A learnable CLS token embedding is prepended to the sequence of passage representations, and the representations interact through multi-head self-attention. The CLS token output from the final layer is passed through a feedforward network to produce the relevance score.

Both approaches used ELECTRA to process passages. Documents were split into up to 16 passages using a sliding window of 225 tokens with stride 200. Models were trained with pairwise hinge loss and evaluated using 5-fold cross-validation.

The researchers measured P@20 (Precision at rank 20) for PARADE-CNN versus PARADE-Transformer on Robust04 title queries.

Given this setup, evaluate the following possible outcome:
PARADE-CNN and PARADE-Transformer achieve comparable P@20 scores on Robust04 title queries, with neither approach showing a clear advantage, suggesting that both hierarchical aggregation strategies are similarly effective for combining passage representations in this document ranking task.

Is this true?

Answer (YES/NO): NO